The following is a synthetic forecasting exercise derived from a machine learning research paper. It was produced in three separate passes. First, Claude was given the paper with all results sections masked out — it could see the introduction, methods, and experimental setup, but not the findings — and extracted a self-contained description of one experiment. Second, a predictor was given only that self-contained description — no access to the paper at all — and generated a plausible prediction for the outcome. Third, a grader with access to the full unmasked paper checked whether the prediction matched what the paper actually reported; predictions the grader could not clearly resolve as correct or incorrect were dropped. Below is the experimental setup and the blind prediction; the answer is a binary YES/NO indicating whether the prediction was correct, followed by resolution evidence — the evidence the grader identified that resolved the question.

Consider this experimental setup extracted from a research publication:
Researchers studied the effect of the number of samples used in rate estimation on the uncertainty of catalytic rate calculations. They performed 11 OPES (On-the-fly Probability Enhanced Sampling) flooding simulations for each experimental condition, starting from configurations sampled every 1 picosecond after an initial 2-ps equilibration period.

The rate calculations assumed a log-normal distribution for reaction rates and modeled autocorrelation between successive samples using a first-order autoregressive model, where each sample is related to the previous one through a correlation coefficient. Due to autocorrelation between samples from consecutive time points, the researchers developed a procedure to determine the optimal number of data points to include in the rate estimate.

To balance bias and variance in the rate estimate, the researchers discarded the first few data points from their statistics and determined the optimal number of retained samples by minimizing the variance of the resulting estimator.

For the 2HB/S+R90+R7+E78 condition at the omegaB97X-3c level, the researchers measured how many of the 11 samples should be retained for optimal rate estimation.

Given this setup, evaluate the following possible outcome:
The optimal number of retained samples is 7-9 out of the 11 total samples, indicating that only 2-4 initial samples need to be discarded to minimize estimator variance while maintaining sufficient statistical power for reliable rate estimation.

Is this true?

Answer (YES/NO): YES